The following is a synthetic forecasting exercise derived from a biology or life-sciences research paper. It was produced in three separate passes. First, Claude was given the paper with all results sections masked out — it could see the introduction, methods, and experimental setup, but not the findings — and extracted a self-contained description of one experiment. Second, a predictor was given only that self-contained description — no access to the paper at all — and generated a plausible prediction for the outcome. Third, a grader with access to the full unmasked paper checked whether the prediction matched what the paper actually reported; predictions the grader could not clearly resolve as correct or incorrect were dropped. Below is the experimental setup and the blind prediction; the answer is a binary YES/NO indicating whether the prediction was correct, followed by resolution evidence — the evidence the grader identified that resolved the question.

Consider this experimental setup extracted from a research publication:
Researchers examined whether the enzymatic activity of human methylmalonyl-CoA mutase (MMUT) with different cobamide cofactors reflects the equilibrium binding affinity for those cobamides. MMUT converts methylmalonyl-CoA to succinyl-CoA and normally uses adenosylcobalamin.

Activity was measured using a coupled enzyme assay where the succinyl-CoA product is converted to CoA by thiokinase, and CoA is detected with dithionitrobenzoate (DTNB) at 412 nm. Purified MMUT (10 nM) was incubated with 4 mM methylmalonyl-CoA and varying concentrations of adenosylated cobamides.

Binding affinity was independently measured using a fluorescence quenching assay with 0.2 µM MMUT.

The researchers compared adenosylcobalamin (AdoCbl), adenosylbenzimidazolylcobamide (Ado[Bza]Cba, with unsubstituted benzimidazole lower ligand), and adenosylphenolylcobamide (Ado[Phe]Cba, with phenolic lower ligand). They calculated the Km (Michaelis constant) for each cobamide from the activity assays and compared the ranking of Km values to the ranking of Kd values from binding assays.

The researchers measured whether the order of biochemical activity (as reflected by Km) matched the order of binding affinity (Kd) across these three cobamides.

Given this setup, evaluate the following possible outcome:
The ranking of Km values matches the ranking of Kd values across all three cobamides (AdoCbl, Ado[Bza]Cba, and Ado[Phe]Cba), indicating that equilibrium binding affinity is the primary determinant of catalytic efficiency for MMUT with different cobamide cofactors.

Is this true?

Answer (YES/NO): NO